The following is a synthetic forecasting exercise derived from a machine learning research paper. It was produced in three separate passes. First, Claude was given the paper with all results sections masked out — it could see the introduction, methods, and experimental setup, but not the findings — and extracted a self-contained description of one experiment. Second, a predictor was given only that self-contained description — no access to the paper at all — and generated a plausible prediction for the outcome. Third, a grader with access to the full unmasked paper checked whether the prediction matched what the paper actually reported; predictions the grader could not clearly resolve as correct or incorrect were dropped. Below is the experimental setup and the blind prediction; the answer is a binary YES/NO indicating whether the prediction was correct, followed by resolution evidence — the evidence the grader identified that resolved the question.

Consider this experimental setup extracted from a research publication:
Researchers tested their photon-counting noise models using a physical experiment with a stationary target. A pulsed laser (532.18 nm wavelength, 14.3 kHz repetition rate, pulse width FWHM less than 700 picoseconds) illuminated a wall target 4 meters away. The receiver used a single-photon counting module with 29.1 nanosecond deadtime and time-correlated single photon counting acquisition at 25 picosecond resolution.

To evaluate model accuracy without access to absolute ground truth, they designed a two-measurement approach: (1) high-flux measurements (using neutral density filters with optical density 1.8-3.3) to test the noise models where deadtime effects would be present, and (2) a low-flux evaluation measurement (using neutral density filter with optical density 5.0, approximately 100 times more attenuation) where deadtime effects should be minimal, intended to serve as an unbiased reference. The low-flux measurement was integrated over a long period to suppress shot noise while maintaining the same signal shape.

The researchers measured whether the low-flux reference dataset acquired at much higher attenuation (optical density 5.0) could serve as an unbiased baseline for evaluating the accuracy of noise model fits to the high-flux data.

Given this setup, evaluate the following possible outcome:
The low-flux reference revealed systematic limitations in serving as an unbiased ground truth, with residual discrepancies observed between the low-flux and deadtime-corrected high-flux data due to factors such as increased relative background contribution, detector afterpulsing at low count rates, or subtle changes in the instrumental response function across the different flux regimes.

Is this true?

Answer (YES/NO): NO